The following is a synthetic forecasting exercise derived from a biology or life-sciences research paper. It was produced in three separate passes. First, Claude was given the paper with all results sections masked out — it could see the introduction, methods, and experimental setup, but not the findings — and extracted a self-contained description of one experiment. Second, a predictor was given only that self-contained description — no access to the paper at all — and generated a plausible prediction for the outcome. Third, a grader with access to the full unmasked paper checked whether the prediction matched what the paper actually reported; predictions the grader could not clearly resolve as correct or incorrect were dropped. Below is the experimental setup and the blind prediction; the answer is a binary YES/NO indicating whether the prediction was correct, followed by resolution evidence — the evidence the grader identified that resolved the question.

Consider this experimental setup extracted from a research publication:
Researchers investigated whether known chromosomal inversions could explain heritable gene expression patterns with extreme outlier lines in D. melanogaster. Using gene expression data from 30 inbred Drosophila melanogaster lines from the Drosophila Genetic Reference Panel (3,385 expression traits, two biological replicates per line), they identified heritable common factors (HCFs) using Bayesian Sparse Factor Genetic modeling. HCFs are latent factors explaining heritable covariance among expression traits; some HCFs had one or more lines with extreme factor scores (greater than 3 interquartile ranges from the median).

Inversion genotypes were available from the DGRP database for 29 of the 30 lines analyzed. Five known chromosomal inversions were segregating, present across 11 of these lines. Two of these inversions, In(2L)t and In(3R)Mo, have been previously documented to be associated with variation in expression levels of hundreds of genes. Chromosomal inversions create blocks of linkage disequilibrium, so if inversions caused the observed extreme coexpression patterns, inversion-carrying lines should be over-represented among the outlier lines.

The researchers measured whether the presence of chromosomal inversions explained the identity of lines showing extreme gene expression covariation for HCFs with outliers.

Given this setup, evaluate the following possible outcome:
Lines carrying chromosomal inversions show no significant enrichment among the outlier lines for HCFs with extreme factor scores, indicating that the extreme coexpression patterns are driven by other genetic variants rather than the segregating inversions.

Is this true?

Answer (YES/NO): YES